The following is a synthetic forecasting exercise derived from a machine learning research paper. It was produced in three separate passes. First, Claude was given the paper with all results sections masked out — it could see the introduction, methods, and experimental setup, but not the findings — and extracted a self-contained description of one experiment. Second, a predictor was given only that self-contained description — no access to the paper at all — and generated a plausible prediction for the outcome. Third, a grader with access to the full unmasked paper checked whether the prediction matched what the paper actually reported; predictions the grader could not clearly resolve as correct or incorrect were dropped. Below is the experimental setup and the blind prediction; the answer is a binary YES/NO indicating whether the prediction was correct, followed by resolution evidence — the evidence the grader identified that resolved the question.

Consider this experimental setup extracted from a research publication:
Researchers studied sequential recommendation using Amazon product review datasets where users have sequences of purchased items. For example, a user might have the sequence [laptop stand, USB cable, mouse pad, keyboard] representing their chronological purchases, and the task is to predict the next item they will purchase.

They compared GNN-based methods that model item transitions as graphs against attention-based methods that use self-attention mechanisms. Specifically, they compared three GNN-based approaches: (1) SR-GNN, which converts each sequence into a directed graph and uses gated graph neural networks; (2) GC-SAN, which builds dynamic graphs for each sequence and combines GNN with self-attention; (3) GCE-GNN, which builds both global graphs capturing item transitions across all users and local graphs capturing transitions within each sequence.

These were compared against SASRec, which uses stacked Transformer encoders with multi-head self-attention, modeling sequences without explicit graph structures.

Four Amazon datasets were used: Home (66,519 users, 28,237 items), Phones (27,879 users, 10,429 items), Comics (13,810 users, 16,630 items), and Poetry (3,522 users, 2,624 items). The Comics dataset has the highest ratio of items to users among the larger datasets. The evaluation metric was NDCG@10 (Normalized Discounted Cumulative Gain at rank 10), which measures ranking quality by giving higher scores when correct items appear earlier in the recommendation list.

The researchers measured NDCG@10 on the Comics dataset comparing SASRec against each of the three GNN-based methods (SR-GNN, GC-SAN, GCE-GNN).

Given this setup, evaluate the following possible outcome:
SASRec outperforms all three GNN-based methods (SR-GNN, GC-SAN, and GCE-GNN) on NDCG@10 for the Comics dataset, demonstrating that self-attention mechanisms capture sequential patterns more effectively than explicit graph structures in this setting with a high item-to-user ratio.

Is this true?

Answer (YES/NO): YES